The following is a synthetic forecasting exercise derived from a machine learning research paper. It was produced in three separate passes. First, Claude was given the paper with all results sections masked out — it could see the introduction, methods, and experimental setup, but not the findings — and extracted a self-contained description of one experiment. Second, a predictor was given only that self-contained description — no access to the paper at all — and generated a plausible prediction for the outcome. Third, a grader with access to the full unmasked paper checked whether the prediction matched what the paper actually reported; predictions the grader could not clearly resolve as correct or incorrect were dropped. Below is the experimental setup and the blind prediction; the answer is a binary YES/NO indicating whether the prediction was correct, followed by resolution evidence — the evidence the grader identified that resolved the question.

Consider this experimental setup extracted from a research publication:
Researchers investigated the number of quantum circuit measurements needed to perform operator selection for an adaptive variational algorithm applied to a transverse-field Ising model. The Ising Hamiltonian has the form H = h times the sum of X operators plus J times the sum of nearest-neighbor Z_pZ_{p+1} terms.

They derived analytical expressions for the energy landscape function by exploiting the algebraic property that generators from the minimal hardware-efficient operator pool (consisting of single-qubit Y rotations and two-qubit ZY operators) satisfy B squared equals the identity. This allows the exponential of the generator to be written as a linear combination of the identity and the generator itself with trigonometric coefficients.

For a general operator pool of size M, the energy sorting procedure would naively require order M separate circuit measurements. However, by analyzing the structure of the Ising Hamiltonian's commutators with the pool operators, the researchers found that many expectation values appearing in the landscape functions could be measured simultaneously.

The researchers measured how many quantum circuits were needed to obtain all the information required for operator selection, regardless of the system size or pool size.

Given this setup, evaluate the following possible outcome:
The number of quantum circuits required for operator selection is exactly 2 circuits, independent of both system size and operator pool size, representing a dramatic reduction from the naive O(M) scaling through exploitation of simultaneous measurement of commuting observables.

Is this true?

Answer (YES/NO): NO